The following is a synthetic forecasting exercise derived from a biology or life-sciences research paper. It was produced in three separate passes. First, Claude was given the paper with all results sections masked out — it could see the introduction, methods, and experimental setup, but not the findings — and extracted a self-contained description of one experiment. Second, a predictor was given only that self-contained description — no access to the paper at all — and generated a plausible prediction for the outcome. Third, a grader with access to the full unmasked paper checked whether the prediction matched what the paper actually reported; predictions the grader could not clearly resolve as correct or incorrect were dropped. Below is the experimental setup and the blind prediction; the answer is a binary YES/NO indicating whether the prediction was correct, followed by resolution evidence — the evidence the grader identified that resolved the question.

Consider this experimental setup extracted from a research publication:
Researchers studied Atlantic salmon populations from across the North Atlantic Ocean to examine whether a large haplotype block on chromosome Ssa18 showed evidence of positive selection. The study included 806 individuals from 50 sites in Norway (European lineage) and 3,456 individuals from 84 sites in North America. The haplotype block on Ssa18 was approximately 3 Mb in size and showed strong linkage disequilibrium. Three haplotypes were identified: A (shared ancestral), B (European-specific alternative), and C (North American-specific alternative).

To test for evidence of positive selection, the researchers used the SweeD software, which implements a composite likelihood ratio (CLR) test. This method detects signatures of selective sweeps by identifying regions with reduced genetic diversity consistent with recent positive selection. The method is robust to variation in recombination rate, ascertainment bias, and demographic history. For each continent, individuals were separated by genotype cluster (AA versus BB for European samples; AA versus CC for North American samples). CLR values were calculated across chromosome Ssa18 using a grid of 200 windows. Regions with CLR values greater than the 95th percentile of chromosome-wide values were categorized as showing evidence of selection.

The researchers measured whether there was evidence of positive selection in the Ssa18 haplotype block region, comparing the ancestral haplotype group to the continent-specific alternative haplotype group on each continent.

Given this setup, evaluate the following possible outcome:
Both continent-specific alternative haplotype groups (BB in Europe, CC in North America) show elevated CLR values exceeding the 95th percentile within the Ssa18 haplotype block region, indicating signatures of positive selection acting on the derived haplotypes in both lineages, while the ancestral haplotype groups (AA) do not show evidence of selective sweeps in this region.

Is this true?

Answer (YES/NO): NO